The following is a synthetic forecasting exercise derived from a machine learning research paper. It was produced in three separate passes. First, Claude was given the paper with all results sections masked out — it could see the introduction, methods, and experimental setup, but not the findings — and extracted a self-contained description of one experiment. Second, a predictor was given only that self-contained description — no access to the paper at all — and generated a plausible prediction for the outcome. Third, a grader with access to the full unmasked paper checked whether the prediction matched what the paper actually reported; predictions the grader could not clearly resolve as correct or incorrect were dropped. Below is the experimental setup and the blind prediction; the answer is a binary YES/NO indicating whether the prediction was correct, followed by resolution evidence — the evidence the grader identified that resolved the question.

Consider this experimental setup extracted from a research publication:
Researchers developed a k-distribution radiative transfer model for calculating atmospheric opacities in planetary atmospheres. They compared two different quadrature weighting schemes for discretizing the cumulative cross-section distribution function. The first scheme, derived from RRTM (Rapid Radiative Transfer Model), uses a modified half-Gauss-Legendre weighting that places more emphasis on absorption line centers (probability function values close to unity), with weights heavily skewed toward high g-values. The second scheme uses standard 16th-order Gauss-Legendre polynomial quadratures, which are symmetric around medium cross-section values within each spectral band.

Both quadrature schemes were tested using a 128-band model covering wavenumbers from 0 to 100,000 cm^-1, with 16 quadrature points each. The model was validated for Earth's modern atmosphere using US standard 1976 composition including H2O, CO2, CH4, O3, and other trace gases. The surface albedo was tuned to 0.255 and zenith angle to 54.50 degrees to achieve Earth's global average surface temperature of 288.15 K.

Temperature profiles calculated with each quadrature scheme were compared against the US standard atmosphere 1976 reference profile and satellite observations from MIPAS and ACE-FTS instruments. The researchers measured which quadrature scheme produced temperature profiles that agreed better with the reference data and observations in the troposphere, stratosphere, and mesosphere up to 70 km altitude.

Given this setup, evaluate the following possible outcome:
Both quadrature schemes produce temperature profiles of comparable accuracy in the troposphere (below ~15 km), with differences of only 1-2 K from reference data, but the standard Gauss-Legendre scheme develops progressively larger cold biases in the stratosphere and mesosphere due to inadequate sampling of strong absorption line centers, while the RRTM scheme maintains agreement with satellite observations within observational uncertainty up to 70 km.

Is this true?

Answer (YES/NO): NO